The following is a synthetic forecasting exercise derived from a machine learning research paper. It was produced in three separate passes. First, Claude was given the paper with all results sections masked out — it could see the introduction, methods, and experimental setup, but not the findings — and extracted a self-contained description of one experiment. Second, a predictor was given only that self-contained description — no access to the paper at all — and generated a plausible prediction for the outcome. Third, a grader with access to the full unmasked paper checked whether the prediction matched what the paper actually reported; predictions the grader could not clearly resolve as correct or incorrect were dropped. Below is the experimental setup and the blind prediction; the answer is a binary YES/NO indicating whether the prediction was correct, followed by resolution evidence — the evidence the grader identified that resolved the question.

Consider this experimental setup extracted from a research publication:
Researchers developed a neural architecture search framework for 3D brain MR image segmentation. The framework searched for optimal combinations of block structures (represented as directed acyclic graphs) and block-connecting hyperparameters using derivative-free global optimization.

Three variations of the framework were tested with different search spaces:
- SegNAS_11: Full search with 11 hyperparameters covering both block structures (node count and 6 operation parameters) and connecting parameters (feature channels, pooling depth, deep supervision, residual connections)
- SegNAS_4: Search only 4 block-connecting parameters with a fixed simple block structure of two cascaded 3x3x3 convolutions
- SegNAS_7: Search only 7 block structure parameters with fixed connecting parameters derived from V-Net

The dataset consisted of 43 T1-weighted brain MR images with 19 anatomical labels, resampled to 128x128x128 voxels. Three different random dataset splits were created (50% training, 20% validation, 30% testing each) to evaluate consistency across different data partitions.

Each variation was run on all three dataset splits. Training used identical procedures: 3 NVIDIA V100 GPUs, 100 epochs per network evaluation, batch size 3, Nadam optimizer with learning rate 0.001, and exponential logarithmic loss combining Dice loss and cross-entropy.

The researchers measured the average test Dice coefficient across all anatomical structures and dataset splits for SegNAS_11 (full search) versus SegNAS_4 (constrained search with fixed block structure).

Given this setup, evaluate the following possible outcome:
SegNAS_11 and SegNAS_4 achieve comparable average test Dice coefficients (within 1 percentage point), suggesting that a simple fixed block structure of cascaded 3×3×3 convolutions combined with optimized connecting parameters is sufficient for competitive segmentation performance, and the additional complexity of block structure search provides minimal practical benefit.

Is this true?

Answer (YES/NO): YES